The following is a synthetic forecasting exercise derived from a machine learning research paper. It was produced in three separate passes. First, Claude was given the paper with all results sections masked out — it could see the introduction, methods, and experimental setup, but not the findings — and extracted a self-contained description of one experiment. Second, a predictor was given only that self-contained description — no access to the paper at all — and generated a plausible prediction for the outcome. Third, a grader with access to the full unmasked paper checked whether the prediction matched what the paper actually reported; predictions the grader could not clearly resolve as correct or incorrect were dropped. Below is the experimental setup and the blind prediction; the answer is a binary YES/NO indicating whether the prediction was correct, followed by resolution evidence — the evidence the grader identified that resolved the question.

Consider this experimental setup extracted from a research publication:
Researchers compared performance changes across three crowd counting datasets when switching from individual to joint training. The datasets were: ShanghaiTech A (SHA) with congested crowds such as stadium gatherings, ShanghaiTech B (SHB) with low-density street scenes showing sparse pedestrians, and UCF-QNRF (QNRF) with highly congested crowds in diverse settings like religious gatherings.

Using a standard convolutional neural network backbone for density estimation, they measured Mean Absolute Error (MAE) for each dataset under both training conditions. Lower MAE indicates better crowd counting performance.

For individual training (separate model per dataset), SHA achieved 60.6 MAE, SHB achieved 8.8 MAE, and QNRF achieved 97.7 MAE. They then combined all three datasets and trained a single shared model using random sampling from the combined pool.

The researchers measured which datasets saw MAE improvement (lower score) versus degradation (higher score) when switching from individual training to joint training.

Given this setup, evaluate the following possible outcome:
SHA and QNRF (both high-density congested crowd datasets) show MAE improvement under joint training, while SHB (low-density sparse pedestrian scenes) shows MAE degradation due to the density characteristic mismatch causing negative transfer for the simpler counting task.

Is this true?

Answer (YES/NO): YES